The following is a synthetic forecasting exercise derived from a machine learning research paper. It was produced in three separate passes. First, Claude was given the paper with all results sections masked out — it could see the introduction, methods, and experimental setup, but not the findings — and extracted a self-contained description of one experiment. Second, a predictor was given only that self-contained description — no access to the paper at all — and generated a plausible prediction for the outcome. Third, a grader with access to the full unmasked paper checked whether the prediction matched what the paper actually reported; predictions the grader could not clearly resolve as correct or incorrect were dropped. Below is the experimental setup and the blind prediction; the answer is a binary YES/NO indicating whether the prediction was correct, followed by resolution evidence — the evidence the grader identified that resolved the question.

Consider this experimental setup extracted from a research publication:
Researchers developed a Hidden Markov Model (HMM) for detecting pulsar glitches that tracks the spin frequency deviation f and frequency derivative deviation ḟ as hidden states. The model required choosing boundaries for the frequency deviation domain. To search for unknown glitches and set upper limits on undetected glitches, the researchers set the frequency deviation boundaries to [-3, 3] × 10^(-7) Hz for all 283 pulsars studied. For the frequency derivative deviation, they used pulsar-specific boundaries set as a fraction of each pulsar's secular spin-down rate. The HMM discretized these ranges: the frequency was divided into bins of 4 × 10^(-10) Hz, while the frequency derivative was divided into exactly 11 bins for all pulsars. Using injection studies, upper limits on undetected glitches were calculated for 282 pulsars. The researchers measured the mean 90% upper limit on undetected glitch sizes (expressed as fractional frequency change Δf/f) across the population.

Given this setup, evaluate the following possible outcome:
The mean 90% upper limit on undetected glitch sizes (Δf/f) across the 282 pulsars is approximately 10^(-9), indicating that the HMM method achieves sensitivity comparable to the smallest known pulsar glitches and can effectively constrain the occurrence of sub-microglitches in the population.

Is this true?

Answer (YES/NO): NO